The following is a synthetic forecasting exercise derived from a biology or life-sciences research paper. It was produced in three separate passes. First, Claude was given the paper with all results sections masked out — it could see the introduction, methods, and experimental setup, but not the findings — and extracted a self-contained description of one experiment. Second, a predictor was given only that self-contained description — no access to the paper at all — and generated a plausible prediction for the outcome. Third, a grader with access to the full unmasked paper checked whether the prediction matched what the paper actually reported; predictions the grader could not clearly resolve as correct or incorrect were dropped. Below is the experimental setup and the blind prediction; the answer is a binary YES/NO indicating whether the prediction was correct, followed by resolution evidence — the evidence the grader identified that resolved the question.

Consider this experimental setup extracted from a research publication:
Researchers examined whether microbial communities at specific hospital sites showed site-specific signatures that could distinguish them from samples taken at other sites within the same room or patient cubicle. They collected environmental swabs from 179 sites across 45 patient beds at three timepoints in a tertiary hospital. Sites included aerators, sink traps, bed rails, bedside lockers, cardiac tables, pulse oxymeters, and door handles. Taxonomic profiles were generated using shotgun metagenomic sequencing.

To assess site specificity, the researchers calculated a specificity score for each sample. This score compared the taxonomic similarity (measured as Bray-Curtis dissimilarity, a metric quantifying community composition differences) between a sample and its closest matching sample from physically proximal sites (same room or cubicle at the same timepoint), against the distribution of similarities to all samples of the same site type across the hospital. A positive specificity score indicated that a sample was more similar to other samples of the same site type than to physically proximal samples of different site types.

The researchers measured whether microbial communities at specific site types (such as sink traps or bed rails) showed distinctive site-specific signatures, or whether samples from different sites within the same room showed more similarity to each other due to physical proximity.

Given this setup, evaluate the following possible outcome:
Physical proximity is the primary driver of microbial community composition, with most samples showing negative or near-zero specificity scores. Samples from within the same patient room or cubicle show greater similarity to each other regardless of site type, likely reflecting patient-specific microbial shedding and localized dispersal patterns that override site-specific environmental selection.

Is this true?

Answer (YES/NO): NO